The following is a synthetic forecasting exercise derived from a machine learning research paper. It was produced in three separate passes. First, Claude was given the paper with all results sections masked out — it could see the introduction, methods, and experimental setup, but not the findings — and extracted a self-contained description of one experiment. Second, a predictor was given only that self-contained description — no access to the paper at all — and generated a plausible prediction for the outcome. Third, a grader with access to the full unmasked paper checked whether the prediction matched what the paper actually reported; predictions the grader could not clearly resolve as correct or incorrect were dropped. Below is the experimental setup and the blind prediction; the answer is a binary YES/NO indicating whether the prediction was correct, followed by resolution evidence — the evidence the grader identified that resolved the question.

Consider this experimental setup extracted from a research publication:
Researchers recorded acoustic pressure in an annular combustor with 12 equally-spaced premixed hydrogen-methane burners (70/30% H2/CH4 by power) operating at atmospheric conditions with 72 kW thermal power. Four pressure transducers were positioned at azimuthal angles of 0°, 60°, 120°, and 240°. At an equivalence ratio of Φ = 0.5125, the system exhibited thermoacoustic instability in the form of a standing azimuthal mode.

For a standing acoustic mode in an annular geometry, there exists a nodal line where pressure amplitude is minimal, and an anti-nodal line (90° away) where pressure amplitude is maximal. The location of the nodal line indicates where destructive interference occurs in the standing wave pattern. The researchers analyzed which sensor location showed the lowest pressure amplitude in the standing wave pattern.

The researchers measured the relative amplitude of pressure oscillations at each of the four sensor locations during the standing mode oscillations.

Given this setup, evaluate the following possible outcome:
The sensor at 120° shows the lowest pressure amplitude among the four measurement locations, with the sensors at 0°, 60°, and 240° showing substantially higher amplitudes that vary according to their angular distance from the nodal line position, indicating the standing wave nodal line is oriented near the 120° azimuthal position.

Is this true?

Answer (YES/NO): YES